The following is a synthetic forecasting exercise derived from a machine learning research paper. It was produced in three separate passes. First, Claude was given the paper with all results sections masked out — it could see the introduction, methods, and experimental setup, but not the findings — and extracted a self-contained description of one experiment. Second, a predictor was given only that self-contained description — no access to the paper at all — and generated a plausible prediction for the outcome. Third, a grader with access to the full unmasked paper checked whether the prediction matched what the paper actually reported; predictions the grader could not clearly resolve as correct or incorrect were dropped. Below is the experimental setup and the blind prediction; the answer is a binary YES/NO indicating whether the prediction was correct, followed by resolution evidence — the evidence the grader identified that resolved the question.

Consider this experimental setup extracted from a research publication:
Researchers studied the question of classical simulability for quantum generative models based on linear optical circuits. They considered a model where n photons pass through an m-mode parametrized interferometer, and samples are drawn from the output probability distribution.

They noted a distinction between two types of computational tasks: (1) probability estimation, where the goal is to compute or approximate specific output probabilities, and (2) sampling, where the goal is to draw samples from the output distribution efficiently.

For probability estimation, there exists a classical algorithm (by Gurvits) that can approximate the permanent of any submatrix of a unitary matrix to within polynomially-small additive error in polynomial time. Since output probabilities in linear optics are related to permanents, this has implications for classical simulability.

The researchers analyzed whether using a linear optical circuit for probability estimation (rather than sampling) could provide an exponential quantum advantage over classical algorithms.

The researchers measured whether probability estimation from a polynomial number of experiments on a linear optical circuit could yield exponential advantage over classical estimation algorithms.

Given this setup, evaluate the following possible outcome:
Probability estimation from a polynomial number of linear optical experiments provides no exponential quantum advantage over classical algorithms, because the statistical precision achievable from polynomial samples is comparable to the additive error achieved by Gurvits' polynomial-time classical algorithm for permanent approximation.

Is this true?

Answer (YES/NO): YES